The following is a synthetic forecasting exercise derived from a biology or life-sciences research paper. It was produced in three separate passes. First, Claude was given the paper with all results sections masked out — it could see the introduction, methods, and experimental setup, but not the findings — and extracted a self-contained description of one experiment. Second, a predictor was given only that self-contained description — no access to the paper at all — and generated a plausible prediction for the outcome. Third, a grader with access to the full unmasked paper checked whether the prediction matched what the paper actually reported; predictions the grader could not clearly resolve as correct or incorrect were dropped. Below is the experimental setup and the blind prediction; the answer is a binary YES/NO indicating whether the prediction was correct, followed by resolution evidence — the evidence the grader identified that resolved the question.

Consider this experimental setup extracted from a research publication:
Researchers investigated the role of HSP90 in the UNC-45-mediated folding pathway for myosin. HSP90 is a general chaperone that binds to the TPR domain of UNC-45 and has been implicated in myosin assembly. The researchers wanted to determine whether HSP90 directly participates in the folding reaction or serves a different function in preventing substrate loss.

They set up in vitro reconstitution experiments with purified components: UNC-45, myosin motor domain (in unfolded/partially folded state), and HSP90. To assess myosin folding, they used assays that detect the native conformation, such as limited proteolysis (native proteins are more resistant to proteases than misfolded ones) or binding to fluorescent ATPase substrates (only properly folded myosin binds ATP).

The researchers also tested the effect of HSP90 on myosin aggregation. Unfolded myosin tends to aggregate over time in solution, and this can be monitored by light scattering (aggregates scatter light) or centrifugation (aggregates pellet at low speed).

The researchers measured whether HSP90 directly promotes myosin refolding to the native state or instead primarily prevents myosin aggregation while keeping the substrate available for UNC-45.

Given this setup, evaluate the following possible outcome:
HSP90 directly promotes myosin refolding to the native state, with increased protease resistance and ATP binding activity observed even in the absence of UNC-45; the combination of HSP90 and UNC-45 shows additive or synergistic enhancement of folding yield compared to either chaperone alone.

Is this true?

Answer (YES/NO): NO